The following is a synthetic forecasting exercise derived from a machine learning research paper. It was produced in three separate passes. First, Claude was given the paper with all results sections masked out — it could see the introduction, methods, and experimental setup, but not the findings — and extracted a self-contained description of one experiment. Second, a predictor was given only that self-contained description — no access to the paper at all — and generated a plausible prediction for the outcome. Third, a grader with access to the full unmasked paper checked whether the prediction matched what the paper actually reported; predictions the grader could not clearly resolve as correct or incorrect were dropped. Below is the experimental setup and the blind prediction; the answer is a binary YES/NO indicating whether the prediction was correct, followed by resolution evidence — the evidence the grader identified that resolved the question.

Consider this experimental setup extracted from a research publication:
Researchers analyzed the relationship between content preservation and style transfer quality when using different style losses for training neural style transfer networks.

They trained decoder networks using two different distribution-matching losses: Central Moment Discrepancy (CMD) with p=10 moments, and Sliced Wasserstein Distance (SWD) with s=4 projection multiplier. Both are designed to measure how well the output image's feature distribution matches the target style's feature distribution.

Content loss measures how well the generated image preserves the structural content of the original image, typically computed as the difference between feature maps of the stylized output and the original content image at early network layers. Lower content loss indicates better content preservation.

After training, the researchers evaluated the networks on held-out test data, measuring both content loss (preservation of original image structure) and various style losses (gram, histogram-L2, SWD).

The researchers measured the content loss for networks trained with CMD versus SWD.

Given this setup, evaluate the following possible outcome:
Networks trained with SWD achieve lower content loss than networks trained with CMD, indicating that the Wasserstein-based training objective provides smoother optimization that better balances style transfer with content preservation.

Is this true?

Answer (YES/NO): NO